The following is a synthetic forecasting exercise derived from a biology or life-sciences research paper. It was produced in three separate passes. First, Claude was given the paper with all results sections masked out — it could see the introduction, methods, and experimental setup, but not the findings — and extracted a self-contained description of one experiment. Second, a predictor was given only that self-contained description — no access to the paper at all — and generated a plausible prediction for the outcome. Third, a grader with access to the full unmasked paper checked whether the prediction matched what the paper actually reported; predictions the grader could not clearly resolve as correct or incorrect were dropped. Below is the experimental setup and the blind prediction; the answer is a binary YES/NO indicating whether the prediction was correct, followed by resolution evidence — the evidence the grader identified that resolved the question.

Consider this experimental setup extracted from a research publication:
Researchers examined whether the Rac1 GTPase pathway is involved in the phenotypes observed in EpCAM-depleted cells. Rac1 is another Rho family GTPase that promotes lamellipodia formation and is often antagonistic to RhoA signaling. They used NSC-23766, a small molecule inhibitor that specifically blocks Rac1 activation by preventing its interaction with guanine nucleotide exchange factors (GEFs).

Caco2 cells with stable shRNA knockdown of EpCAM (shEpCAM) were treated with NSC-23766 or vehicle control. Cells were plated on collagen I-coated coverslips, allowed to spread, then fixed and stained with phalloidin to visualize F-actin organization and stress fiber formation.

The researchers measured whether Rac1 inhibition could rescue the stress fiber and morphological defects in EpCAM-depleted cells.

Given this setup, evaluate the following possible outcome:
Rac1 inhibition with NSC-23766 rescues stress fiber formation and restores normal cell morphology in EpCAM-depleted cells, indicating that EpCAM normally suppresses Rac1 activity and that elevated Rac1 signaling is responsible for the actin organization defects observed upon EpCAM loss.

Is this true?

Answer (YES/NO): NO